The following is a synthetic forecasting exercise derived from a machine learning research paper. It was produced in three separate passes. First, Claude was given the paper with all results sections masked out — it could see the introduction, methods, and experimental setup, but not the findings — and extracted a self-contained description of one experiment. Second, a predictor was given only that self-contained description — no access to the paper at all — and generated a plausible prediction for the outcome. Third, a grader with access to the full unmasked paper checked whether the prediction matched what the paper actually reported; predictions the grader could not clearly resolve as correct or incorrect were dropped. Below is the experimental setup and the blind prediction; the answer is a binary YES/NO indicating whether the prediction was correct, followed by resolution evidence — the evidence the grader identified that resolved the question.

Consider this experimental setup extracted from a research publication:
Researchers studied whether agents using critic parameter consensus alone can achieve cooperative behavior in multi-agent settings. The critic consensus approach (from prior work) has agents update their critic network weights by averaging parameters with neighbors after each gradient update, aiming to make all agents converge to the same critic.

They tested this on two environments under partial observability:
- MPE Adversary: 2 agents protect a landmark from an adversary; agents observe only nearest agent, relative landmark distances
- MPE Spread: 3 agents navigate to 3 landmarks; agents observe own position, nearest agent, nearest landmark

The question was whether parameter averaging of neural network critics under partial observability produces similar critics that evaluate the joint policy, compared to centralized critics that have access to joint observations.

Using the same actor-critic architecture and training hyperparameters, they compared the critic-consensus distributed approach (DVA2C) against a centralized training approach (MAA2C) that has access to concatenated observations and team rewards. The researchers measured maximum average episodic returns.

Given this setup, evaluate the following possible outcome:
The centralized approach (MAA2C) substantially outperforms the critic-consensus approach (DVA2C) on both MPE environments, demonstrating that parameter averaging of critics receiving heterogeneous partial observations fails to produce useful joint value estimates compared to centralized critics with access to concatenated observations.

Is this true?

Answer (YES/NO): NO